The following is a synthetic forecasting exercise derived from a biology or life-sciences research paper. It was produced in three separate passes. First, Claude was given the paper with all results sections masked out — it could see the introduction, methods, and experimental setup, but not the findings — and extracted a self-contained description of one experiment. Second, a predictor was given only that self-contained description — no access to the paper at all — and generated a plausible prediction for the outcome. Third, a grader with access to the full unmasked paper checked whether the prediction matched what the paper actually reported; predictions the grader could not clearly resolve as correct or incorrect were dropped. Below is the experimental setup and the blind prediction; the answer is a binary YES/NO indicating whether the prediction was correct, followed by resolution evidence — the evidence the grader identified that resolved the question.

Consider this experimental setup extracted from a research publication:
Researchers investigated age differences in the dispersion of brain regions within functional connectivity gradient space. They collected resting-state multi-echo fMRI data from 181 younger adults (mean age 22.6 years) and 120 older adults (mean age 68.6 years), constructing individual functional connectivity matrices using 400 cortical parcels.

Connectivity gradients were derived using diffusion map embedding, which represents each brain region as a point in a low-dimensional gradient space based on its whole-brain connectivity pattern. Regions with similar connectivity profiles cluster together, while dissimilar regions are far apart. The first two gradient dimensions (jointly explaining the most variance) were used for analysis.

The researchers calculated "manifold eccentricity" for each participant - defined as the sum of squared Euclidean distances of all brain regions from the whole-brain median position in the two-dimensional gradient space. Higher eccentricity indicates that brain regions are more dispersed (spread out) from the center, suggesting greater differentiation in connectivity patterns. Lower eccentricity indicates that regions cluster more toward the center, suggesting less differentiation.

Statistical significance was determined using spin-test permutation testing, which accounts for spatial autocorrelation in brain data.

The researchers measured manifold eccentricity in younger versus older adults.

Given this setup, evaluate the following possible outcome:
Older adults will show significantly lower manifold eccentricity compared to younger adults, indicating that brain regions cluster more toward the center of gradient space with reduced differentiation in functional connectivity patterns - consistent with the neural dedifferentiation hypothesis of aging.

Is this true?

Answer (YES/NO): NO